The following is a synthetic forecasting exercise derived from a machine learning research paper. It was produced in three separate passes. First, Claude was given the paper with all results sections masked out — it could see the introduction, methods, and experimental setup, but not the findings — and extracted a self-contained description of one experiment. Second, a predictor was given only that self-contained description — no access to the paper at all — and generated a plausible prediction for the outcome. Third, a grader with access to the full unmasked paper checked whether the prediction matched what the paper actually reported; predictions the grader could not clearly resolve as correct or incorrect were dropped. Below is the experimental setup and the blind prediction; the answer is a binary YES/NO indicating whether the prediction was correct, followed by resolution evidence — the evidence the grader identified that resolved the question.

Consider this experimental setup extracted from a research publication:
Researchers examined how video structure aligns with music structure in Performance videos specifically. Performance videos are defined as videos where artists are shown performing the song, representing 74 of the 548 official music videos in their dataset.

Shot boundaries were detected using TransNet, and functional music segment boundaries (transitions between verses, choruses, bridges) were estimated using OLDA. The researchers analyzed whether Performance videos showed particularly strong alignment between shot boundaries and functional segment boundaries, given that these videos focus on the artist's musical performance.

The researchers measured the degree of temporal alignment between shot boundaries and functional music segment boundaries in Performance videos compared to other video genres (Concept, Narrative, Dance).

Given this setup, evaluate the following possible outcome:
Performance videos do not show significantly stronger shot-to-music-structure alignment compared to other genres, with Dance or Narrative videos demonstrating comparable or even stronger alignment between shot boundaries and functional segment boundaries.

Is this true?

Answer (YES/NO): YES